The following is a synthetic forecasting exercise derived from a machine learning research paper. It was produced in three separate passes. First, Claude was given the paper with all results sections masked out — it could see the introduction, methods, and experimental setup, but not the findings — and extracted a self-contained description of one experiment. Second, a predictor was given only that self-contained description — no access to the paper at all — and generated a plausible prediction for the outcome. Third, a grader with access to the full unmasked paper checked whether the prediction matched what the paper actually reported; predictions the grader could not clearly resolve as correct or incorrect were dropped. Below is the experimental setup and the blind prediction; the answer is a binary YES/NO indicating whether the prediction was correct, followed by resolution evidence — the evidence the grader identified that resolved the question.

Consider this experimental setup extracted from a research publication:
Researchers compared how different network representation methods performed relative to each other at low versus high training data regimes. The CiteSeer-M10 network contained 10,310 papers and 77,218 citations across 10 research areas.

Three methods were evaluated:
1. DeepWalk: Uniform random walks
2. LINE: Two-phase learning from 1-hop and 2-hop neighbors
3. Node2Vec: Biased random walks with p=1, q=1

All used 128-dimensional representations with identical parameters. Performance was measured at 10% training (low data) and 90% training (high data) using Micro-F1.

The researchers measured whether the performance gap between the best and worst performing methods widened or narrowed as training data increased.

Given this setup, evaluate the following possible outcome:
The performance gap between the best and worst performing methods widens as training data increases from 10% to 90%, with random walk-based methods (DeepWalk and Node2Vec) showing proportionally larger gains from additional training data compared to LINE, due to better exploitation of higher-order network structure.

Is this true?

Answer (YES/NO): NO